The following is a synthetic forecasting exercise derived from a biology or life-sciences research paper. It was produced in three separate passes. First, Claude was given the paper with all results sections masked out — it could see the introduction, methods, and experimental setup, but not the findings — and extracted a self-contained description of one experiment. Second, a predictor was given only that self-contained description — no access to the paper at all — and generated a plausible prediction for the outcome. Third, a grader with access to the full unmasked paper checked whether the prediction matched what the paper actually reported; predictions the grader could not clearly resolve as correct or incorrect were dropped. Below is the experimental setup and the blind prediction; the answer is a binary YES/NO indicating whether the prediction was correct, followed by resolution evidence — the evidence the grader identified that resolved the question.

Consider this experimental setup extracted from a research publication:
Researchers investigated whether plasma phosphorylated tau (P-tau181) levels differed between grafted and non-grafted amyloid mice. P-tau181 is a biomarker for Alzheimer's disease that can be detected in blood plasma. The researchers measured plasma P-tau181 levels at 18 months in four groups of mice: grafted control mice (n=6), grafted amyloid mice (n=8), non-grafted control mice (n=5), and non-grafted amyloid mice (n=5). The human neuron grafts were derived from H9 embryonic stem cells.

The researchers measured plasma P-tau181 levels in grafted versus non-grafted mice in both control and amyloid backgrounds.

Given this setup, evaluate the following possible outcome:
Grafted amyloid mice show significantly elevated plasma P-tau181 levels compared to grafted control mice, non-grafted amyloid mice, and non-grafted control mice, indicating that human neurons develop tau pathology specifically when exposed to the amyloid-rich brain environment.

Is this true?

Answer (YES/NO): YES